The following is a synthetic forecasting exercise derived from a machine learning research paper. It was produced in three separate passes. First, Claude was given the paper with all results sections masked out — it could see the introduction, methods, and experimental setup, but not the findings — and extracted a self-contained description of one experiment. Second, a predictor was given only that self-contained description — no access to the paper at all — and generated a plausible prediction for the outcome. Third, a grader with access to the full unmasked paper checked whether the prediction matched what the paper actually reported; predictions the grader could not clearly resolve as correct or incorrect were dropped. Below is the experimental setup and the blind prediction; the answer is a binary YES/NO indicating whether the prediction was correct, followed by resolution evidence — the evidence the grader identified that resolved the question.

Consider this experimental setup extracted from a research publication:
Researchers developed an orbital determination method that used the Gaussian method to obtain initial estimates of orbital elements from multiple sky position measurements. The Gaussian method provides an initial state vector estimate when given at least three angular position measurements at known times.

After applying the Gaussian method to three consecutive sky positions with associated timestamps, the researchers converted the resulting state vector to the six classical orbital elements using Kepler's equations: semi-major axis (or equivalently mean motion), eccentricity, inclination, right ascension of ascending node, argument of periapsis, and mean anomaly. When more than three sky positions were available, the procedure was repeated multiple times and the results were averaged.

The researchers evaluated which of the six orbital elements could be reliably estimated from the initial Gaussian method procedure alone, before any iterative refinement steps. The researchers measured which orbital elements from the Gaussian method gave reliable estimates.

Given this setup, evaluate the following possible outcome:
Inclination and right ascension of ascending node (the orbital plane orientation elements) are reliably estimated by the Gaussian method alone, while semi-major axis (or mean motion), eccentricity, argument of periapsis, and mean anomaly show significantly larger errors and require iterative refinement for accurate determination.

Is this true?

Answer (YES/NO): NO